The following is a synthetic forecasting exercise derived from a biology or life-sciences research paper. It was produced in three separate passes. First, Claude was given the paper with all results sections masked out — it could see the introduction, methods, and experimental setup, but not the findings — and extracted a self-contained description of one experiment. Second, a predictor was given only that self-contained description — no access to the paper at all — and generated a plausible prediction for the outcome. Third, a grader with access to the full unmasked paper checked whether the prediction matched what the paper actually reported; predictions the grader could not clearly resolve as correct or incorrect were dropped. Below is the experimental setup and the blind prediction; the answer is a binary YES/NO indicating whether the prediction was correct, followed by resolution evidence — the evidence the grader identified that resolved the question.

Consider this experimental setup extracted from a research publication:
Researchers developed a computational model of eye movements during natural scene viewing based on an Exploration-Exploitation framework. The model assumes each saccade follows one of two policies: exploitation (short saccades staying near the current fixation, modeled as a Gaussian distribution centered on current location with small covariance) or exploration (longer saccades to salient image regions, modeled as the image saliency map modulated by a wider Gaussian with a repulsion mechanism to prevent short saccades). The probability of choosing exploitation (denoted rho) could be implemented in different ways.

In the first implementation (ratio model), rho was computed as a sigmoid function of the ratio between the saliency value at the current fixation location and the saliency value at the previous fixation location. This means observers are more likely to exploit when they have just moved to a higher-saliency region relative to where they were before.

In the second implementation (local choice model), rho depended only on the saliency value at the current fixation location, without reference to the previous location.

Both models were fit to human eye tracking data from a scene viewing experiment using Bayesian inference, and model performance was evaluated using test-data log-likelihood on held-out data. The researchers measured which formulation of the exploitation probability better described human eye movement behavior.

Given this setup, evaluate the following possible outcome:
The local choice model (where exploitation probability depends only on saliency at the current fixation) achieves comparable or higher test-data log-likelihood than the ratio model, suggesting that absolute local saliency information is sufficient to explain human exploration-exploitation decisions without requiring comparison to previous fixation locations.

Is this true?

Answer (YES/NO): NO